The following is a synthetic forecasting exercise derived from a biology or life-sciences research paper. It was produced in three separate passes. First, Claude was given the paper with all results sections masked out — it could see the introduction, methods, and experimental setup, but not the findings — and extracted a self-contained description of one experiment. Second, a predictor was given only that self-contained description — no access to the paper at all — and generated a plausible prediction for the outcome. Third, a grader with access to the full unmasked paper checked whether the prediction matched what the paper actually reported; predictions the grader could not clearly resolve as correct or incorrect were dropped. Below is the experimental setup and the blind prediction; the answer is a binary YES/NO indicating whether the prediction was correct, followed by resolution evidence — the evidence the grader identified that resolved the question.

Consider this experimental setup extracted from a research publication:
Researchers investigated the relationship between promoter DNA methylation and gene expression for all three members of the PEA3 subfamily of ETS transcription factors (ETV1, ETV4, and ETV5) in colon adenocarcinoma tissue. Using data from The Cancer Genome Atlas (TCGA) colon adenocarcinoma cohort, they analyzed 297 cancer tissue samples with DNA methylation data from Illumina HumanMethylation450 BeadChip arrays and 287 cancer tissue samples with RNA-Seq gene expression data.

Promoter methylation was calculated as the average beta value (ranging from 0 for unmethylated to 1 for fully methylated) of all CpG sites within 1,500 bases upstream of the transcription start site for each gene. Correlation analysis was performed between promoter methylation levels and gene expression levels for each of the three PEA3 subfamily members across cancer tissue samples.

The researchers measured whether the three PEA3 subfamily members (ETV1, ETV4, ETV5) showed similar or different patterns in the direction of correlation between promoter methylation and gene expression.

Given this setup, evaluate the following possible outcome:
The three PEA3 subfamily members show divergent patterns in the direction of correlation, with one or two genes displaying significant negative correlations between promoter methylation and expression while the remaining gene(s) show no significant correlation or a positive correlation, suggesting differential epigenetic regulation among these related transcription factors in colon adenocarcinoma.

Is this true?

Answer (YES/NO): YES